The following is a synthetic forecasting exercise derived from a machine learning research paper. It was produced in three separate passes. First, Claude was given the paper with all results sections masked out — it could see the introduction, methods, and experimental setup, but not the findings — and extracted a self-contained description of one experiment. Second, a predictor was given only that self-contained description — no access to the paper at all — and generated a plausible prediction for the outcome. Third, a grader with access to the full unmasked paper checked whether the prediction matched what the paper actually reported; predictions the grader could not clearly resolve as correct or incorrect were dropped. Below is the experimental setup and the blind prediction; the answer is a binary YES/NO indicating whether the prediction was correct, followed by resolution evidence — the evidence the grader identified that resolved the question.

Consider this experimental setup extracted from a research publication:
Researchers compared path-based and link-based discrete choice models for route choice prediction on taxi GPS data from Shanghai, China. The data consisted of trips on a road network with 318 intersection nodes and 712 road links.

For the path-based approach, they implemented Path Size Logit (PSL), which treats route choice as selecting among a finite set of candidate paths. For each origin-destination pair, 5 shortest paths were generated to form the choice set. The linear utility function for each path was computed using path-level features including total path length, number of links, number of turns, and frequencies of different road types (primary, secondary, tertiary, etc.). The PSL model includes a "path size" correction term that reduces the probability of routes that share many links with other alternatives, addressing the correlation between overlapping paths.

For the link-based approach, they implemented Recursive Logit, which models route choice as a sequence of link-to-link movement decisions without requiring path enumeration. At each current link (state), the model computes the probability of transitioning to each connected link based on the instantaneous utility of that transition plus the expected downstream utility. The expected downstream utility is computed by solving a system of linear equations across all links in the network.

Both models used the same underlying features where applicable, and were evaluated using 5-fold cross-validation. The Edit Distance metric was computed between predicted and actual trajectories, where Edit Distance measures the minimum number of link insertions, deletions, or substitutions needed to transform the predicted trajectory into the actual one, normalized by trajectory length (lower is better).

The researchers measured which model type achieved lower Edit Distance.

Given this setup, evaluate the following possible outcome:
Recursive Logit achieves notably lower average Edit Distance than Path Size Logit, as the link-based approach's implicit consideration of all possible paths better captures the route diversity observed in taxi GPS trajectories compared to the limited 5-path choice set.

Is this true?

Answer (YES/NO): NO